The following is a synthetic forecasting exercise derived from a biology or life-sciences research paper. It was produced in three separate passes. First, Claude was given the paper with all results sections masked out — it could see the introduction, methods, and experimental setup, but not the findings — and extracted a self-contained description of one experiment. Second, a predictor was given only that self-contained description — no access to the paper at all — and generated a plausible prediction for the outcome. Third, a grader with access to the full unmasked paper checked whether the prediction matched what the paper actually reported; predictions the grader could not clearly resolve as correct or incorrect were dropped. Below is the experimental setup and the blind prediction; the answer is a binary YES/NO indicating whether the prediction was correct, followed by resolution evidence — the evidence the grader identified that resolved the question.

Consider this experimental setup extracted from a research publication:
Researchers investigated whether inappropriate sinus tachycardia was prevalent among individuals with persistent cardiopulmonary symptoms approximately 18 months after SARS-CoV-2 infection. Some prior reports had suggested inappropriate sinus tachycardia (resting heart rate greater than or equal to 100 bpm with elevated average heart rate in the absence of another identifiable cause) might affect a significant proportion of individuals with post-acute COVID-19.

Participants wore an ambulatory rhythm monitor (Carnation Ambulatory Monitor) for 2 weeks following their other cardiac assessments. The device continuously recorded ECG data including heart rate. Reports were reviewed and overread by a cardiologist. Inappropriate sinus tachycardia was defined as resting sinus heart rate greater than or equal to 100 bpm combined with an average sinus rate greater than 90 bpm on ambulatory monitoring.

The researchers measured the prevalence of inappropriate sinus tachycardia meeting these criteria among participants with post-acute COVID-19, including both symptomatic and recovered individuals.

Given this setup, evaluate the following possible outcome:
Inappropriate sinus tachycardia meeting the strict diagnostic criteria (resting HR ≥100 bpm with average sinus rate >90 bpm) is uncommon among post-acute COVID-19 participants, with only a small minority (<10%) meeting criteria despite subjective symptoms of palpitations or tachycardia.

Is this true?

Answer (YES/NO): YES